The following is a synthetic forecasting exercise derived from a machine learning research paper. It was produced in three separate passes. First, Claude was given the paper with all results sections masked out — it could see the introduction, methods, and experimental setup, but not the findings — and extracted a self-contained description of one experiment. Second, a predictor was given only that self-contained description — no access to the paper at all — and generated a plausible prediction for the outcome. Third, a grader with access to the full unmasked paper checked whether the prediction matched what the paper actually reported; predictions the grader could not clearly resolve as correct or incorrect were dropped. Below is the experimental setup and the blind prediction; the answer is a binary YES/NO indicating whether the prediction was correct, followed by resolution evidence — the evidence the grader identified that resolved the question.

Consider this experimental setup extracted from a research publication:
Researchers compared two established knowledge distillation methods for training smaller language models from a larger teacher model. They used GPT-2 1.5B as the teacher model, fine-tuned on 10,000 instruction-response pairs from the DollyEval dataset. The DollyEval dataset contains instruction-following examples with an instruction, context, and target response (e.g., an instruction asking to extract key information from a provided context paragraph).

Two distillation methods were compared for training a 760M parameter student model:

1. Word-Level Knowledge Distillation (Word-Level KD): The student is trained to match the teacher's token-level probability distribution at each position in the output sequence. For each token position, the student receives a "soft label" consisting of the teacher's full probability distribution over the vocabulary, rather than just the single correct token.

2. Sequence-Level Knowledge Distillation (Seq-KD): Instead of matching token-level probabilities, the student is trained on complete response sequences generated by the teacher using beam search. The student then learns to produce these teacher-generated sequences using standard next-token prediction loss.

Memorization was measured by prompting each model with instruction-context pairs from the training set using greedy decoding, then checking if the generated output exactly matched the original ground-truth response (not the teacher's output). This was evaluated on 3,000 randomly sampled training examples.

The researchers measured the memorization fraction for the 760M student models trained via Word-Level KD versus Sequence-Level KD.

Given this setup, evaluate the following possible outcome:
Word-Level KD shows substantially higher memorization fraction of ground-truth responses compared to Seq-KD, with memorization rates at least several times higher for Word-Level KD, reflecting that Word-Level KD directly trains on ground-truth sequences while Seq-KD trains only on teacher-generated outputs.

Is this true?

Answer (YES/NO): NO